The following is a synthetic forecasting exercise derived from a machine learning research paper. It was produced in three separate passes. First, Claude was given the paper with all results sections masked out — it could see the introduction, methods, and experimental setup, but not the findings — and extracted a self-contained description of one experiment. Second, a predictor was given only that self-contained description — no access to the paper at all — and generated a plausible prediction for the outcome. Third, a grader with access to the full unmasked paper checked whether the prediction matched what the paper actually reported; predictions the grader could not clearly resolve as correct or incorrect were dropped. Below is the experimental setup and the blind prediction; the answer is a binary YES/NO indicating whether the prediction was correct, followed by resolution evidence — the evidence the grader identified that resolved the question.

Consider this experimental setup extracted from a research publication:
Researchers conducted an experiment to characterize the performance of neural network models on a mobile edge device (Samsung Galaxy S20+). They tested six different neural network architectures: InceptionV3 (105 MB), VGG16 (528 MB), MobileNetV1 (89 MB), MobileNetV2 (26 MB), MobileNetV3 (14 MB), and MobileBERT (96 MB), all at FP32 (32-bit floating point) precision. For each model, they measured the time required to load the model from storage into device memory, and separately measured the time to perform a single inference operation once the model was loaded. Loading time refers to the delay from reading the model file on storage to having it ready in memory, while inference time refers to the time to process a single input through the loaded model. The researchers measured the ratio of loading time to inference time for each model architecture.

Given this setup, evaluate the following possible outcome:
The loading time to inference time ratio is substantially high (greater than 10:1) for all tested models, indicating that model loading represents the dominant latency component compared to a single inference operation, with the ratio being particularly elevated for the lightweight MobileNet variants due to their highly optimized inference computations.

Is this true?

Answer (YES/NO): NO